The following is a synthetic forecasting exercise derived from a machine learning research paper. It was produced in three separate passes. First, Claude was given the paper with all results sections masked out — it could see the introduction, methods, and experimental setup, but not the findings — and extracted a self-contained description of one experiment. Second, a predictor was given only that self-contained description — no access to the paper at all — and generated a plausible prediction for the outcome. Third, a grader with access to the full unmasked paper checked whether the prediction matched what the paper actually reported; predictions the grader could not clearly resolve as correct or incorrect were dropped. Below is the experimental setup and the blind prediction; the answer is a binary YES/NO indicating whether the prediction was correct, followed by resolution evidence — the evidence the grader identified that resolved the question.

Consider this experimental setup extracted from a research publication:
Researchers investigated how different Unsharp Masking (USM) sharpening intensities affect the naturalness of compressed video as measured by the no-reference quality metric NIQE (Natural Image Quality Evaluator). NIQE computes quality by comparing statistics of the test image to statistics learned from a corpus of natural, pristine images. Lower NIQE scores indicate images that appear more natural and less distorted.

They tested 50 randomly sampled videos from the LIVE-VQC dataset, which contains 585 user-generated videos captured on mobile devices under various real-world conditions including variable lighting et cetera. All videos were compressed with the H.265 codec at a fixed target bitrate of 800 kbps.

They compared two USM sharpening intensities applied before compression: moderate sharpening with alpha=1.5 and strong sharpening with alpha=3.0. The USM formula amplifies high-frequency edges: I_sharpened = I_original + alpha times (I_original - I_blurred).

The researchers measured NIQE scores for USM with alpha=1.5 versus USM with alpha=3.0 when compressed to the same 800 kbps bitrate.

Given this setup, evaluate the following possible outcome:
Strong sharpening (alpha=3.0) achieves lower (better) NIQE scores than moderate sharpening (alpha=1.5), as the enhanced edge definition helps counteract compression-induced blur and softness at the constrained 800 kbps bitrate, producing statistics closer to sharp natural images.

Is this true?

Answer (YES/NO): YES